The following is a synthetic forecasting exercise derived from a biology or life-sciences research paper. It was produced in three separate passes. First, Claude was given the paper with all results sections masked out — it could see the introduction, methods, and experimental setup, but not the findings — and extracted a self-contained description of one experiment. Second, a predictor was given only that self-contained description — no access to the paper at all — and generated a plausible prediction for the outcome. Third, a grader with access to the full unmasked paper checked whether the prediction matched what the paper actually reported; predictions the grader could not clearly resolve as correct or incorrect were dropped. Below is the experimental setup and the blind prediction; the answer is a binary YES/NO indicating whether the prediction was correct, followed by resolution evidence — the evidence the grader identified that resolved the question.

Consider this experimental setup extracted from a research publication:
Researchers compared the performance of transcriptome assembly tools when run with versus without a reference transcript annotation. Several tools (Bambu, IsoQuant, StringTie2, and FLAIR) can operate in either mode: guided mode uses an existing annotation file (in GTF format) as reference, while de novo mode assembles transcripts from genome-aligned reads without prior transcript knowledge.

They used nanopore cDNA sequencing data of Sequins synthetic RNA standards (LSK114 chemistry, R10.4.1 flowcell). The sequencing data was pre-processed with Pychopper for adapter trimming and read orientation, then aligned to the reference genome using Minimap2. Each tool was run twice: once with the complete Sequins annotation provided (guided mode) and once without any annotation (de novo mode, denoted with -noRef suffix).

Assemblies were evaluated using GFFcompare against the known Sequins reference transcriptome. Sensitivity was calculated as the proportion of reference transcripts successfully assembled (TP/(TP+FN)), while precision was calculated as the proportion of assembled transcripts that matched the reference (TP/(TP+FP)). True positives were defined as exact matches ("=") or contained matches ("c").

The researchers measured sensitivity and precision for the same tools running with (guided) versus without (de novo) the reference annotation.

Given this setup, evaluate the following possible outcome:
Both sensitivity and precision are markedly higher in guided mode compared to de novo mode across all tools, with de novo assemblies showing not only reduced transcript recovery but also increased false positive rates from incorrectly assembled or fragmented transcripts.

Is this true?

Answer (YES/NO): YES